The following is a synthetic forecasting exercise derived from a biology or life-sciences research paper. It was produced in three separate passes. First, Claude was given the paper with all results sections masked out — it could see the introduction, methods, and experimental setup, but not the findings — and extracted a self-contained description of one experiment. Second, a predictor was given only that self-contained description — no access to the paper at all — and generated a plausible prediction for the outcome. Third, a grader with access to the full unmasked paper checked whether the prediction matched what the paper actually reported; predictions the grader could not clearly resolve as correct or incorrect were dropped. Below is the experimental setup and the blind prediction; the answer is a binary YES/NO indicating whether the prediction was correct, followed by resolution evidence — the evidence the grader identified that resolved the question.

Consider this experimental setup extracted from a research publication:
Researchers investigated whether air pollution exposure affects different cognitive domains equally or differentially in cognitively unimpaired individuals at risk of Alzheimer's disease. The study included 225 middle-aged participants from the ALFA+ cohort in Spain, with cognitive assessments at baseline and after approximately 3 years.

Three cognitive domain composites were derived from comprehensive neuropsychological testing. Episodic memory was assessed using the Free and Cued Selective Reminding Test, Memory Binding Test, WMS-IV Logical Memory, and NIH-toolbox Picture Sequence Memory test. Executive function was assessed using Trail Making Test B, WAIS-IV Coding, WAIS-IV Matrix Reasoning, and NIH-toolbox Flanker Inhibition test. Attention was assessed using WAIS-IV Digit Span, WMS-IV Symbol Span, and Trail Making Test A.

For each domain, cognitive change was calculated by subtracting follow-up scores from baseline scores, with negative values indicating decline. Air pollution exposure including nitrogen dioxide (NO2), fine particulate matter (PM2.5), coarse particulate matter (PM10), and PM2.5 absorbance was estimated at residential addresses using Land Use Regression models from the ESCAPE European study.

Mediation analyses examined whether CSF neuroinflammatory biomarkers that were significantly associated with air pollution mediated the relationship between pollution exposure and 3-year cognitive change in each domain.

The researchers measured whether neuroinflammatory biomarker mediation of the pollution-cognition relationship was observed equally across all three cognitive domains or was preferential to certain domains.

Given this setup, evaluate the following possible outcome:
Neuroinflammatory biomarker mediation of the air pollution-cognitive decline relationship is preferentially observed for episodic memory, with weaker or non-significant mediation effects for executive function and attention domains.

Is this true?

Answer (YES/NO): NO